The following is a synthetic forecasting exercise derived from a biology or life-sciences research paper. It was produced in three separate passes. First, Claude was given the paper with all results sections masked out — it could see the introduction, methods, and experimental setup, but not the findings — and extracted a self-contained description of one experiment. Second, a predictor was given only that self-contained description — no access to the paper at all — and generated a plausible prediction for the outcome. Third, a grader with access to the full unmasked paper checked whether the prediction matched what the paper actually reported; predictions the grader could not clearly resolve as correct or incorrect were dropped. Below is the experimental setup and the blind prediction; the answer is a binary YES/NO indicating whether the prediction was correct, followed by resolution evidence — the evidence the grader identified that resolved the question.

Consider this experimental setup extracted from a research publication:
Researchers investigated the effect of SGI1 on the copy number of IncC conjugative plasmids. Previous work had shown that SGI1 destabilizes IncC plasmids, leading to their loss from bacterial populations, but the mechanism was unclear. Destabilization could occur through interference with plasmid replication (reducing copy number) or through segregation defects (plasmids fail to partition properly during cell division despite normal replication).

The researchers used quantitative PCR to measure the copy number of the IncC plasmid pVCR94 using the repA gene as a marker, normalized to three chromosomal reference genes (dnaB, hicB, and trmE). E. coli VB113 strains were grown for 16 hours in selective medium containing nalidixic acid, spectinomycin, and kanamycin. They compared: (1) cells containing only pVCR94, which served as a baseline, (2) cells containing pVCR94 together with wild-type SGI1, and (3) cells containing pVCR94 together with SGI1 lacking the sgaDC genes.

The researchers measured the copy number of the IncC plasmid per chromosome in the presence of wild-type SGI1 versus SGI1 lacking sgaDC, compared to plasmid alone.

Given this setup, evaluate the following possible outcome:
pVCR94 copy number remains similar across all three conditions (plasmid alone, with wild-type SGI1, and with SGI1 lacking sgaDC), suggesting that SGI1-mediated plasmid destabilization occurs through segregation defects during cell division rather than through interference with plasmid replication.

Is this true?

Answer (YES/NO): YES